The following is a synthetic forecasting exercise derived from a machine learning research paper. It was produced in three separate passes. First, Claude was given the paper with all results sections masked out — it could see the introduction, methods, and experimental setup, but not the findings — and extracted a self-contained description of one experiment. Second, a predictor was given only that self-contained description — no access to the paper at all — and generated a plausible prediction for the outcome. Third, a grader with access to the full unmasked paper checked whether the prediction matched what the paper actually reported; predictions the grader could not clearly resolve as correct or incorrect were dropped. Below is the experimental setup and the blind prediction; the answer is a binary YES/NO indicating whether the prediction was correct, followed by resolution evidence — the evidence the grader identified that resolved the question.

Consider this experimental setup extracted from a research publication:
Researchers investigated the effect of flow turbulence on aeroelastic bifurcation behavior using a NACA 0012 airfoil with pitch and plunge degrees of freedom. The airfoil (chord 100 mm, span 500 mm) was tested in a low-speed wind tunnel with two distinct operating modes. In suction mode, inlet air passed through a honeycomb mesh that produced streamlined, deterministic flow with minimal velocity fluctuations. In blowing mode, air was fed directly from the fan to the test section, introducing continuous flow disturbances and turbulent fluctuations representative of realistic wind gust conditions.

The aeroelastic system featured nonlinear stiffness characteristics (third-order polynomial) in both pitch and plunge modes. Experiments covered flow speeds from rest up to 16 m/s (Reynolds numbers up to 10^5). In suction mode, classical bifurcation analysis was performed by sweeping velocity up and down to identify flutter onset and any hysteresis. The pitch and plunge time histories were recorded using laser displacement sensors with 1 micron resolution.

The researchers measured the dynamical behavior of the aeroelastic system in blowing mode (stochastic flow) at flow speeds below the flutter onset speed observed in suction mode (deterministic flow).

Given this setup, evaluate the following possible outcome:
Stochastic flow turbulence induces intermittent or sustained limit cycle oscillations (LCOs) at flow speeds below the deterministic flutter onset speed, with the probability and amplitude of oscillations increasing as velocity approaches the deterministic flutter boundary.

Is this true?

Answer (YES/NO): NO